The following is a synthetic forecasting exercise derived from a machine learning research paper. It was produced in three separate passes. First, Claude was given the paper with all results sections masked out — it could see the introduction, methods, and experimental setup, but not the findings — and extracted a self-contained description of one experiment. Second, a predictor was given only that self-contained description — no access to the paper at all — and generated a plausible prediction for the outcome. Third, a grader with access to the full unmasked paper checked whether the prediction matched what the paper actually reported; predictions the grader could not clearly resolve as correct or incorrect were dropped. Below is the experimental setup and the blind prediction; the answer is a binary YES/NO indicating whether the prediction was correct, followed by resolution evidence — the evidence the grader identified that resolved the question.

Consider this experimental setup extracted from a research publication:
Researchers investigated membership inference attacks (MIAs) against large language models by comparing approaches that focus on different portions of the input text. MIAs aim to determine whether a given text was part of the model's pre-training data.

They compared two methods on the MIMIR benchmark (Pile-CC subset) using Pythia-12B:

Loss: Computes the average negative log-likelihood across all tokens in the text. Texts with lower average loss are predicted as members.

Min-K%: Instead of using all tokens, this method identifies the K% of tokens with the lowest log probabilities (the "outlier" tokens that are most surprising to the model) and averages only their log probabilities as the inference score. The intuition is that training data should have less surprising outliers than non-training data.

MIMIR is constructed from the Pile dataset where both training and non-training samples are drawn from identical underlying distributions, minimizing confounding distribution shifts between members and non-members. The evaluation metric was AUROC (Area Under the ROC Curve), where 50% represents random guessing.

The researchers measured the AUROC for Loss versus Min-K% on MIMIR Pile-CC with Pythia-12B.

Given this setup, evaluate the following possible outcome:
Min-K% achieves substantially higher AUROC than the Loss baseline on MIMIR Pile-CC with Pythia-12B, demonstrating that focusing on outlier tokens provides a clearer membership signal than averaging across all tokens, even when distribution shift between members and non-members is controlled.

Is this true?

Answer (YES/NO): NO